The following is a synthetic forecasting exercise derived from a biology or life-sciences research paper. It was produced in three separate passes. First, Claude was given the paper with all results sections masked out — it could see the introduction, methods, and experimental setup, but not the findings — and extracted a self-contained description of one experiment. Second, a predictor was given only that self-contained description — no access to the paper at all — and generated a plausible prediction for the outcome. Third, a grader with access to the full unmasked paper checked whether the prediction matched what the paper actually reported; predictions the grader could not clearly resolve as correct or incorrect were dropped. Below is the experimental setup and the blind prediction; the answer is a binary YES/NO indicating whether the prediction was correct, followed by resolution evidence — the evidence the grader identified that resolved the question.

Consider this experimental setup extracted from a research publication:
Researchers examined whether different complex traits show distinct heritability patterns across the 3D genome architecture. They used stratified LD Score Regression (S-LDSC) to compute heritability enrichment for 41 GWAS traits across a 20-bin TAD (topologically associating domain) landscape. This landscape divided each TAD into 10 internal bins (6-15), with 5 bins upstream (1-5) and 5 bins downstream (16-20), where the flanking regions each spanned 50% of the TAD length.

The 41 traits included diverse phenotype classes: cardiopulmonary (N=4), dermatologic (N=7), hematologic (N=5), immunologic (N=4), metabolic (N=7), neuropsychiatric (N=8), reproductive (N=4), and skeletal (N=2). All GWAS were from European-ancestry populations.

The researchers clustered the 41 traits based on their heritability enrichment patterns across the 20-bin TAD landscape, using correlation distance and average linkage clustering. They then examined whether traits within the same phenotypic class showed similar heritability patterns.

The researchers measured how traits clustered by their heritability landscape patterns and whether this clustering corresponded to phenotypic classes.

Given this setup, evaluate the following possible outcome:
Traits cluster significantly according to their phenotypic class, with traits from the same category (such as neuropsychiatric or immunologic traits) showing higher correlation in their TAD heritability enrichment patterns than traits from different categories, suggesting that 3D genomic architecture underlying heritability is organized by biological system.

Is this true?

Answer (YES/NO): NO